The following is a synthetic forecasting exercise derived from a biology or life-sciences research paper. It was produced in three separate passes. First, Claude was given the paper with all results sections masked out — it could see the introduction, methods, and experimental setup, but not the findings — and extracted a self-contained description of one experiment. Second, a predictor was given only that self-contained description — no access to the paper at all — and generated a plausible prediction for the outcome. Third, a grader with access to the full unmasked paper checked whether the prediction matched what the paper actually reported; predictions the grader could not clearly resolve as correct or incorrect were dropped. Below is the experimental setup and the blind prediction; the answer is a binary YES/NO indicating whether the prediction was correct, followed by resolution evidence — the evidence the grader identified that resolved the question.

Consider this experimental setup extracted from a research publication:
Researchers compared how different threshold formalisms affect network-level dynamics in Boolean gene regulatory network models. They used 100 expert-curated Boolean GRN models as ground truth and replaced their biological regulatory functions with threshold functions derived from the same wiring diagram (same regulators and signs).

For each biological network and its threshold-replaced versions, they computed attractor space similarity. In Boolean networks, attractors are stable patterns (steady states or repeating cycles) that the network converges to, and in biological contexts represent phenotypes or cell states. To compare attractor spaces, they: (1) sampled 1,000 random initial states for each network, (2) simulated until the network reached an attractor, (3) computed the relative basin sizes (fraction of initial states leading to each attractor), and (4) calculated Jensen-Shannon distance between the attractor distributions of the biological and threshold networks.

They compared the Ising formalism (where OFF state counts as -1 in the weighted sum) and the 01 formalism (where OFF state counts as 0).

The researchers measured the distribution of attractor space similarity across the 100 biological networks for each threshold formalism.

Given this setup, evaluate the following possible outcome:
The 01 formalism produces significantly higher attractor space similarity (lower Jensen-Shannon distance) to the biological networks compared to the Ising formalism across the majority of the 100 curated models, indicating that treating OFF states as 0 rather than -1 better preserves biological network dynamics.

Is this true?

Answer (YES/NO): NO